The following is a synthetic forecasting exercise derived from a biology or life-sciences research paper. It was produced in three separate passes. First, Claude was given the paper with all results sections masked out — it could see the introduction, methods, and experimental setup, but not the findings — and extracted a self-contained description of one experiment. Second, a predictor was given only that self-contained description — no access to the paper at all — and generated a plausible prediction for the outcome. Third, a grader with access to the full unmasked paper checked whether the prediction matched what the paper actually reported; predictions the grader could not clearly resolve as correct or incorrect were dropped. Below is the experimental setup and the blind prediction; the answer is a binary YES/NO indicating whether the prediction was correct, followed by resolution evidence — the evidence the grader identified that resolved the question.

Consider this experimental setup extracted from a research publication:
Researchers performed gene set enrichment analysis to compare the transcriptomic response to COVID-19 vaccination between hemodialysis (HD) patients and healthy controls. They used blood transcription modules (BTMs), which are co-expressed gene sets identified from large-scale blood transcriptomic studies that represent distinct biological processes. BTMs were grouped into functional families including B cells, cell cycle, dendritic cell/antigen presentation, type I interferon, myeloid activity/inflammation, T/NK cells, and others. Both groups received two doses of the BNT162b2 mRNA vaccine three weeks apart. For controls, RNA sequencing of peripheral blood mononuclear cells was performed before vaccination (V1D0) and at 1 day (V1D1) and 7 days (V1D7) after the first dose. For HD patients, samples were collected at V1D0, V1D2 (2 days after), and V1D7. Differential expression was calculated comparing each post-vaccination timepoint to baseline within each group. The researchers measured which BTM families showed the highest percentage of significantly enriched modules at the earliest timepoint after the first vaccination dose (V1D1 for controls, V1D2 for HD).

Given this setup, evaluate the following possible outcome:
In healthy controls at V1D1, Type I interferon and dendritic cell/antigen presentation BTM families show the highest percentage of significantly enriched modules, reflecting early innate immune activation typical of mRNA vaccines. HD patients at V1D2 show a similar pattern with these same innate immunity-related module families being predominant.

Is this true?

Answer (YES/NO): NO